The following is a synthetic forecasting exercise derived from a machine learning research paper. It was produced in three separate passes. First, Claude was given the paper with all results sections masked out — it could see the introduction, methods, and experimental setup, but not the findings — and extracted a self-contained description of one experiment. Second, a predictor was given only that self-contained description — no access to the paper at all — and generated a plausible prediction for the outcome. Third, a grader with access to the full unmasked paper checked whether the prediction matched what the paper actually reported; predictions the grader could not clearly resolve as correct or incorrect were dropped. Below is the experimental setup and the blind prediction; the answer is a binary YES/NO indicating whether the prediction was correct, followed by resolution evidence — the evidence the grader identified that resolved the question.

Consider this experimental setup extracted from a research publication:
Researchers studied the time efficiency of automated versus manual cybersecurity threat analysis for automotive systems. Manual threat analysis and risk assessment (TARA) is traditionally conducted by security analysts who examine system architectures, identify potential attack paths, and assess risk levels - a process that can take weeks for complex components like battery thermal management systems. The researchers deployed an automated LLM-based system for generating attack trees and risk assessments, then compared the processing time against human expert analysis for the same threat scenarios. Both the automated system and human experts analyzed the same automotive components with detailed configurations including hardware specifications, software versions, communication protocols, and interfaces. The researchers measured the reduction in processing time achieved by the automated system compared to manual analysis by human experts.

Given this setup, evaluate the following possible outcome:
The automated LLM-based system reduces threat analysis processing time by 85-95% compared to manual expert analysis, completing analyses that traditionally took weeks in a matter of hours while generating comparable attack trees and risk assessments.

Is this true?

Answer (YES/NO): NO